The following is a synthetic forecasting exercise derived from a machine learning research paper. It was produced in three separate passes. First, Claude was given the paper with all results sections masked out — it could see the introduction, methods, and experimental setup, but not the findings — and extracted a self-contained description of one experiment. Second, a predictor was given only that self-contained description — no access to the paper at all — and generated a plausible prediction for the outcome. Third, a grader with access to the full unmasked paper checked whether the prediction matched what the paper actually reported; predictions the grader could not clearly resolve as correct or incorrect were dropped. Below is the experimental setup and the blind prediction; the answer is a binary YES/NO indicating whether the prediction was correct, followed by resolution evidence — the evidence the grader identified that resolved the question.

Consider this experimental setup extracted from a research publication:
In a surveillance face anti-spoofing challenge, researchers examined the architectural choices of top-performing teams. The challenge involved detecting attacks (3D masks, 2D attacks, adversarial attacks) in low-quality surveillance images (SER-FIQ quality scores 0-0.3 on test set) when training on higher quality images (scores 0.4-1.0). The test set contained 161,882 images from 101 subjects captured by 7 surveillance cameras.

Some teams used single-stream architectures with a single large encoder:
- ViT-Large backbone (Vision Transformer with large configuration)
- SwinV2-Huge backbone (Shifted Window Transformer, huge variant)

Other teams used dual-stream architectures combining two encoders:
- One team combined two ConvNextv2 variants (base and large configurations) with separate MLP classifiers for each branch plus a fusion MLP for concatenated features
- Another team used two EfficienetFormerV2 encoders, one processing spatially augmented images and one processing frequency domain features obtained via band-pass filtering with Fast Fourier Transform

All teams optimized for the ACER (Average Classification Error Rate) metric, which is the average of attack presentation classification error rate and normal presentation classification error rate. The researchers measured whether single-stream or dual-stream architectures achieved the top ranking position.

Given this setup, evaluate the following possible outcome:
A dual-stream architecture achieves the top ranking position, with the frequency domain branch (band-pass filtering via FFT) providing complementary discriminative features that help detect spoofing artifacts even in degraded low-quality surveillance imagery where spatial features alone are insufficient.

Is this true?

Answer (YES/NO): NO